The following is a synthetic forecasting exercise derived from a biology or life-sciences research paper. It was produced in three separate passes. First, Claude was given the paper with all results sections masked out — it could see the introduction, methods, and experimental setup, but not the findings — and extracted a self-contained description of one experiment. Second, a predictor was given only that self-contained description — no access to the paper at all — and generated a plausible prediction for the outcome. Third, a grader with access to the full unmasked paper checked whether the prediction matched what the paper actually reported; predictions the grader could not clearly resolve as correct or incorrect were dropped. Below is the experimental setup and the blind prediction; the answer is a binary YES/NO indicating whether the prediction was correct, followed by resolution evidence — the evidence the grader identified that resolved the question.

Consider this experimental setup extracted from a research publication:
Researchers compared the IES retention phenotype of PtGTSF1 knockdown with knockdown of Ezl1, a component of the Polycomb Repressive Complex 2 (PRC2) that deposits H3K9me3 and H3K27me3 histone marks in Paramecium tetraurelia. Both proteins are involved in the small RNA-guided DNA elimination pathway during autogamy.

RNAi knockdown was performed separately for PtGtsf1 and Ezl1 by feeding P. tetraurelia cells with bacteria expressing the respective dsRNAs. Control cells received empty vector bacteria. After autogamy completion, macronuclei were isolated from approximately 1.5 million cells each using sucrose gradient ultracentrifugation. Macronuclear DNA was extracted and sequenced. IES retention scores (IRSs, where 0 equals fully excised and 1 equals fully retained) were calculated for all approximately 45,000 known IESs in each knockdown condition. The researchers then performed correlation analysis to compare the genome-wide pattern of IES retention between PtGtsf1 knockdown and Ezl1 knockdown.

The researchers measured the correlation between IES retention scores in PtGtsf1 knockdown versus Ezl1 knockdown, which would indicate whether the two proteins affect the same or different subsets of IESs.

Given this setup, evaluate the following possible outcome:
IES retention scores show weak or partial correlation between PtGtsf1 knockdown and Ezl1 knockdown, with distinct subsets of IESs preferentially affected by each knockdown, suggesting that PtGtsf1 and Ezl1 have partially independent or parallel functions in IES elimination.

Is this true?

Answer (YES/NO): NO